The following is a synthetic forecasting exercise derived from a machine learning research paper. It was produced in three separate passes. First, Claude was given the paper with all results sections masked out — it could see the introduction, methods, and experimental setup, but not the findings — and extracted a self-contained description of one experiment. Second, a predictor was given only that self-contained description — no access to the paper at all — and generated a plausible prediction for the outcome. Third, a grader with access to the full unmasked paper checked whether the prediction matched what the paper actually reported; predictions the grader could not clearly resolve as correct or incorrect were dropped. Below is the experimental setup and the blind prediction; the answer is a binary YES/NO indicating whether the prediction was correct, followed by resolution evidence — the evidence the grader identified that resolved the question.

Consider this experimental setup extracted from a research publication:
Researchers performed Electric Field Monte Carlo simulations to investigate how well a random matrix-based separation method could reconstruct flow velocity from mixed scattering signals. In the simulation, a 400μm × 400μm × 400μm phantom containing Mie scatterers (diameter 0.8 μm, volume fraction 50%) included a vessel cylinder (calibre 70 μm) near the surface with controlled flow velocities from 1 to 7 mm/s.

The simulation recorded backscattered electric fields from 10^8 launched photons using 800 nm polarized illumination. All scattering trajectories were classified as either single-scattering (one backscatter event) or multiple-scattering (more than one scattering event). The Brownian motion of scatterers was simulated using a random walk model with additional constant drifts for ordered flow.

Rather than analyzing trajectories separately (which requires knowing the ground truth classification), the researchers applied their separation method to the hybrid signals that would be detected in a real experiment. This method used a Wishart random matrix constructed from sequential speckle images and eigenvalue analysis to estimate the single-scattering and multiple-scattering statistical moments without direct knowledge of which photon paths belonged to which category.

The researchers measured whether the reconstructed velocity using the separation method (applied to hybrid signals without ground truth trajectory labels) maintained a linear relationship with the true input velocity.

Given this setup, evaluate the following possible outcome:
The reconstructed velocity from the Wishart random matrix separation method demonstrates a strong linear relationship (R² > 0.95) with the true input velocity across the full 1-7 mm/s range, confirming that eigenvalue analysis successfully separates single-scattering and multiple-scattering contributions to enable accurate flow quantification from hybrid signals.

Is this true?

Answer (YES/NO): NO